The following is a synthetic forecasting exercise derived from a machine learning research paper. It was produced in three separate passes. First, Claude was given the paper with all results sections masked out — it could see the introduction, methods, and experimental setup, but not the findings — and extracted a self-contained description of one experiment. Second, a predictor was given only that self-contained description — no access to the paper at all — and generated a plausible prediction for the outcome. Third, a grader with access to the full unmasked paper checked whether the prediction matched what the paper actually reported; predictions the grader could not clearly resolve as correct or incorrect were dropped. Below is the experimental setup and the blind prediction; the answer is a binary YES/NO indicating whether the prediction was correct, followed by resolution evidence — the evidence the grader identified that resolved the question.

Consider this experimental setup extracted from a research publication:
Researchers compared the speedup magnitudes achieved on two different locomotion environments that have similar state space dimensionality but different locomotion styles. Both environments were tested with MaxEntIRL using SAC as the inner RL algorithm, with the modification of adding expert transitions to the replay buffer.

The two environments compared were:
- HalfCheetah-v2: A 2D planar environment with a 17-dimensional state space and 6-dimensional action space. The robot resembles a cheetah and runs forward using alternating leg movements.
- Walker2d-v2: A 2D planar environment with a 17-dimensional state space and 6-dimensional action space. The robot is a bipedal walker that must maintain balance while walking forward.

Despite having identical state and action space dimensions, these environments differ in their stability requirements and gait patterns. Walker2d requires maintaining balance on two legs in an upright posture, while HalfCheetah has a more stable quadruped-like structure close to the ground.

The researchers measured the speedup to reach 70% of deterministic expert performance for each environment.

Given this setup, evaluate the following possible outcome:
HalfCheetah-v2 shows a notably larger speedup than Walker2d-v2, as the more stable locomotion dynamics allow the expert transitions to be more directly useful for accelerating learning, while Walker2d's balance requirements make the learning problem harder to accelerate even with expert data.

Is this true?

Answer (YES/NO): NO